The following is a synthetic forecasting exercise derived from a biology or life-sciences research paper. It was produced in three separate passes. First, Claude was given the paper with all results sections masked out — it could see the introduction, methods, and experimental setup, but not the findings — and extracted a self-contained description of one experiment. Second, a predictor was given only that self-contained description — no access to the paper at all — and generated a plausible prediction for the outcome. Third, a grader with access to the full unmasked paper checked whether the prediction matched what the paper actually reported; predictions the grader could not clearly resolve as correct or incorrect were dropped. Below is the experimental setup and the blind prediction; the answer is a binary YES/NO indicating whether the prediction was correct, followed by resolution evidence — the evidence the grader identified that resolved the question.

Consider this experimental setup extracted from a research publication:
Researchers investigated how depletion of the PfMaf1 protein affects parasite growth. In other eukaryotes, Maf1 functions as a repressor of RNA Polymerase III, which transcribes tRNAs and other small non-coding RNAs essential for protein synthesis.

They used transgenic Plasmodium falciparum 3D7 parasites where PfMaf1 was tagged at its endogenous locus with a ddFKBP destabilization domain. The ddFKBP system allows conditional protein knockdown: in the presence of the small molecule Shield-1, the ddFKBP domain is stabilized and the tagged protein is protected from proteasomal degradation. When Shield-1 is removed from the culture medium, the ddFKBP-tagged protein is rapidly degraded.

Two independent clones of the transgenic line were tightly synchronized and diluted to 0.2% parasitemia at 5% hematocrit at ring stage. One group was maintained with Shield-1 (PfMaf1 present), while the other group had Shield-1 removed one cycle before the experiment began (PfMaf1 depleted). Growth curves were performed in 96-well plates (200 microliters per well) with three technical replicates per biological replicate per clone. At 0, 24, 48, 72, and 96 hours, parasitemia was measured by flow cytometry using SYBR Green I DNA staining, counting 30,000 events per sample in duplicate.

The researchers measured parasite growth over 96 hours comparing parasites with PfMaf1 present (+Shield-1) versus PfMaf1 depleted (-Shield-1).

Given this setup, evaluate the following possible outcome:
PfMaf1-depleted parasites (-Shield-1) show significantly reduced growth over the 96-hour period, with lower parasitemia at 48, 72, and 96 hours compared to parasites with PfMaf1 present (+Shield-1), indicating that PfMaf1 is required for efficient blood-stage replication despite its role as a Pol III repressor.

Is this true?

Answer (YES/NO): YES